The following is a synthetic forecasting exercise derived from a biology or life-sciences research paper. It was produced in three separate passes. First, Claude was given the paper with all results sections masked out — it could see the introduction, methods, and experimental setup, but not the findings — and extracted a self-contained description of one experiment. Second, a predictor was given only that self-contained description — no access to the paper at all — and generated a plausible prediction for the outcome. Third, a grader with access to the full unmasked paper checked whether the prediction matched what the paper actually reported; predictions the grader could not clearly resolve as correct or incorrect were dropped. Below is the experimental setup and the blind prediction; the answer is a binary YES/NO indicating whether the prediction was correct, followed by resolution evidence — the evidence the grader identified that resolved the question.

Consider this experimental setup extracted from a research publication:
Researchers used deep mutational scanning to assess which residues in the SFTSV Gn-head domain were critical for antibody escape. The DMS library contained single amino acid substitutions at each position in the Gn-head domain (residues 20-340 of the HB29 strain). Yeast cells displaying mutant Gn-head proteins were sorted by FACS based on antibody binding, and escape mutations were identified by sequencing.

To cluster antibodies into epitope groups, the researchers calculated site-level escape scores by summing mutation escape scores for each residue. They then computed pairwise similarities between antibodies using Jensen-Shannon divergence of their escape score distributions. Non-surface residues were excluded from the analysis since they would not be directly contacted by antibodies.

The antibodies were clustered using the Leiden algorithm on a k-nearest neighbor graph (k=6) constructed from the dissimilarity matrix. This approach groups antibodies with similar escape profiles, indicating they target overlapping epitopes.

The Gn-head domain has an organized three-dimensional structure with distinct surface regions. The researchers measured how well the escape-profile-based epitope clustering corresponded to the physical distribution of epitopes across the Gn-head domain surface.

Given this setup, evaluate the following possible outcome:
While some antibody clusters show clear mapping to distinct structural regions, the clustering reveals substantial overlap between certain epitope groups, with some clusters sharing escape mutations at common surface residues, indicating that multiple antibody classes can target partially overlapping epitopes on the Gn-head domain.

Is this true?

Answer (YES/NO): NO